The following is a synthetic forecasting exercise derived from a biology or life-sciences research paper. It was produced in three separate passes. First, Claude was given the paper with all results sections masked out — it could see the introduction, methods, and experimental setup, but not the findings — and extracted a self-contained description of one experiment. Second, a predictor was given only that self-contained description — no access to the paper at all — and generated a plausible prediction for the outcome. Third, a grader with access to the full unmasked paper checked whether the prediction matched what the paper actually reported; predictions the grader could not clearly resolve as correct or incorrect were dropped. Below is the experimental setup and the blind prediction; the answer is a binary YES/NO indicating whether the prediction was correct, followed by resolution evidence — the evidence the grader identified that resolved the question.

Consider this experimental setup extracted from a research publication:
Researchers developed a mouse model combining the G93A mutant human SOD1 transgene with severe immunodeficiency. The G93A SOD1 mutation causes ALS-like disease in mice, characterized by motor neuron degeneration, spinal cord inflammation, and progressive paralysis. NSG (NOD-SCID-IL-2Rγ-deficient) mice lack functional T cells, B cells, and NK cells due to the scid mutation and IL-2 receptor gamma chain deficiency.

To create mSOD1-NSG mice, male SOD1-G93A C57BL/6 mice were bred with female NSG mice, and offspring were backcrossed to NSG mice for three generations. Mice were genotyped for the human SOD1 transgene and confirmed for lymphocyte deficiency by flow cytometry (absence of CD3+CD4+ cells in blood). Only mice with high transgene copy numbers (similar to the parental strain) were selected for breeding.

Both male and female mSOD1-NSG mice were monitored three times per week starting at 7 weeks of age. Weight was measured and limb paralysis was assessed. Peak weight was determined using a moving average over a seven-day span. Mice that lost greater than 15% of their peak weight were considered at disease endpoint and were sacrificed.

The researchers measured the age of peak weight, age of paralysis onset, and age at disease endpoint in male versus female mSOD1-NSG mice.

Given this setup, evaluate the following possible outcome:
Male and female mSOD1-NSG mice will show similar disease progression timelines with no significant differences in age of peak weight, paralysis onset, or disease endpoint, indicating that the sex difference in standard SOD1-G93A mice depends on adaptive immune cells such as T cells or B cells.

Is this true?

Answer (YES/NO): YES